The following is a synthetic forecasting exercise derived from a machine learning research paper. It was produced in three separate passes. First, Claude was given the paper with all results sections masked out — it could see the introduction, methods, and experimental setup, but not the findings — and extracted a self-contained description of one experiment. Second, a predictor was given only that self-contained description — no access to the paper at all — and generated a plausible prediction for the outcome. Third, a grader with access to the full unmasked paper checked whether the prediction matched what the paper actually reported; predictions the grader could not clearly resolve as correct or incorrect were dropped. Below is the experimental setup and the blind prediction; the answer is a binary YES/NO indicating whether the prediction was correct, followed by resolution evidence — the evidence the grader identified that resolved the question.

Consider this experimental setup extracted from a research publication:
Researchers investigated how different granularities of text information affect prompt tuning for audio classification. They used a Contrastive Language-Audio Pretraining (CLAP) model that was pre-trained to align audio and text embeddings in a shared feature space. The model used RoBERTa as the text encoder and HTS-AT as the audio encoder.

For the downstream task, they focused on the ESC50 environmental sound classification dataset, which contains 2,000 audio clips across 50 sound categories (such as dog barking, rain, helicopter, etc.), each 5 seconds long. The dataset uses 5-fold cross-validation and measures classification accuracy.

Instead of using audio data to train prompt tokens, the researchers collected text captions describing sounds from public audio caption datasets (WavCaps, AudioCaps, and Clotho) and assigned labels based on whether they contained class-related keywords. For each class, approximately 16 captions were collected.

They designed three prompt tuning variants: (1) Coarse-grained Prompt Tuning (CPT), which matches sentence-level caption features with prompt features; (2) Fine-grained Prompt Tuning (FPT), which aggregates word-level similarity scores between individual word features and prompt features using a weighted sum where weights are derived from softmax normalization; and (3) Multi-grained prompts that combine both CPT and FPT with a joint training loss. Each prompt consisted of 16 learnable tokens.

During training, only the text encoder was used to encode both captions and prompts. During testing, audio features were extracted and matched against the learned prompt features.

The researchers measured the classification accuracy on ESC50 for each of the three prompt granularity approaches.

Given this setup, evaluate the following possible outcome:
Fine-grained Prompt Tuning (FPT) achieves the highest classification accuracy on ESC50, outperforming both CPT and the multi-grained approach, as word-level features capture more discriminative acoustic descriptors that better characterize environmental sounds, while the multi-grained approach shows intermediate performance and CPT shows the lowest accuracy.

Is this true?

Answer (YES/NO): NO